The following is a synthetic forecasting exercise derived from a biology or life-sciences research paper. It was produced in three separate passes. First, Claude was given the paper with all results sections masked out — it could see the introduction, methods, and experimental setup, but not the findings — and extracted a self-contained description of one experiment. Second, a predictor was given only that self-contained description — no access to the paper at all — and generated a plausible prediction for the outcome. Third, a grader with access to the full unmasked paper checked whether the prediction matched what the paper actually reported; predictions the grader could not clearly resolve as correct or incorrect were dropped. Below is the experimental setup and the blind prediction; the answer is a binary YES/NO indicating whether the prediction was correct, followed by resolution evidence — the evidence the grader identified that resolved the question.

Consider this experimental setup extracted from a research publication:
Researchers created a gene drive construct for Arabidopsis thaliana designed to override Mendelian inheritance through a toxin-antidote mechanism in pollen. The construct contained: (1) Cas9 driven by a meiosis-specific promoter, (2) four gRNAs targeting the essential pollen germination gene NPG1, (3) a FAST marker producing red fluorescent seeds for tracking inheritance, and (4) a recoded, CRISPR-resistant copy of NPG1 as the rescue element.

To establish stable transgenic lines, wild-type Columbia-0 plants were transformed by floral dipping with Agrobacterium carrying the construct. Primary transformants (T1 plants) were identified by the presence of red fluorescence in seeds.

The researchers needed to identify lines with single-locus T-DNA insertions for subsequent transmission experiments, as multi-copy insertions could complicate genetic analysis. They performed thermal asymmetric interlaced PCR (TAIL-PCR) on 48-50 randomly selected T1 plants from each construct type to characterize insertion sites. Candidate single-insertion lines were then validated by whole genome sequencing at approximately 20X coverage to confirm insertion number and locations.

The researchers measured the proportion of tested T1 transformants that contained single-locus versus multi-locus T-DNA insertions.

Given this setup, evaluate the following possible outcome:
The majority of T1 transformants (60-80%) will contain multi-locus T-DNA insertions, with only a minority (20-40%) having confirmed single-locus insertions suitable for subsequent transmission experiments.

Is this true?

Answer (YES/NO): NO